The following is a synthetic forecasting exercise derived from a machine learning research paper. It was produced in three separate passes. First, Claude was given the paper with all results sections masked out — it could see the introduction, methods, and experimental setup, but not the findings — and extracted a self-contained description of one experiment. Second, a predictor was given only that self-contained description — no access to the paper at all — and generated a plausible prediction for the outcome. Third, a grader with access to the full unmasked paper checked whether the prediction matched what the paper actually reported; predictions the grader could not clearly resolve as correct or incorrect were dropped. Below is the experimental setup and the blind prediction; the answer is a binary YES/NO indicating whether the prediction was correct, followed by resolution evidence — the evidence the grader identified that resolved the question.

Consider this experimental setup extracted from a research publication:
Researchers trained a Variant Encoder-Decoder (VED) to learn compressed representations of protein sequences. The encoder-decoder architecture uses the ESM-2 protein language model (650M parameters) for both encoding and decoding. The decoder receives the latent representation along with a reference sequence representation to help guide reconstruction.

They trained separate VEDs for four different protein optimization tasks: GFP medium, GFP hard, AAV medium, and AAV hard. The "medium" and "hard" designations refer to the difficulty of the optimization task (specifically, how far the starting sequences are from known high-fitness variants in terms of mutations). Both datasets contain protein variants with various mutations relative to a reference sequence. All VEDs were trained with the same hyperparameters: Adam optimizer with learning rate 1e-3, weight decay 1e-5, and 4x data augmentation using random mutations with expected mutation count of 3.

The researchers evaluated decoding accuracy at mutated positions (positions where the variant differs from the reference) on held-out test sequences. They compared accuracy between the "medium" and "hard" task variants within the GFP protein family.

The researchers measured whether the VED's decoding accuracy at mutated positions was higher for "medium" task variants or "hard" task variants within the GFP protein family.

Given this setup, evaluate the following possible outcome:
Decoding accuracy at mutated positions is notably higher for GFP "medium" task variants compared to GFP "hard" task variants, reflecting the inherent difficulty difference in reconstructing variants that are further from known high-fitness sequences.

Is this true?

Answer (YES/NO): NO